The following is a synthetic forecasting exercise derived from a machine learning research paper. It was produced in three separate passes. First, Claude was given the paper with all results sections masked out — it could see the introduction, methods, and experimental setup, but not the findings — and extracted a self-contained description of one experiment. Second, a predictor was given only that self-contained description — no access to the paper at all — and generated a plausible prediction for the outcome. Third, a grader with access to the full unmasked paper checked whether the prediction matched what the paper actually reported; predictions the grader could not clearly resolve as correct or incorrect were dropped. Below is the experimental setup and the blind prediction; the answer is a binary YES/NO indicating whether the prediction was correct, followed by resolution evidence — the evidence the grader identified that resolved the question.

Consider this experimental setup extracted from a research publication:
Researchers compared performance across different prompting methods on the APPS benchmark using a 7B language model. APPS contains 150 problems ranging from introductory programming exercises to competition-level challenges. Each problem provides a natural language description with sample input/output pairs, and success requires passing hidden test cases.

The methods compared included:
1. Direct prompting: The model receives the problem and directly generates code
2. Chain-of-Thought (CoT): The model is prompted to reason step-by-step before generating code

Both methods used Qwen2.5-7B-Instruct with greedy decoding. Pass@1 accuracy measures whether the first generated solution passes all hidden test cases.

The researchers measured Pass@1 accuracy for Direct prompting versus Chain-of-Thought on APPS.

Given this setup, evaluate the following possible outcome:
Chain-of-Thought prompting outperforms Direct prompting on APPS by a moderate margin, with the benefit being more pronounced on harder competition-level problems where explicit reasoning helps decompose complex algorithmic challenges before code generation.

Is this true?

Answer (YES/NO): NO